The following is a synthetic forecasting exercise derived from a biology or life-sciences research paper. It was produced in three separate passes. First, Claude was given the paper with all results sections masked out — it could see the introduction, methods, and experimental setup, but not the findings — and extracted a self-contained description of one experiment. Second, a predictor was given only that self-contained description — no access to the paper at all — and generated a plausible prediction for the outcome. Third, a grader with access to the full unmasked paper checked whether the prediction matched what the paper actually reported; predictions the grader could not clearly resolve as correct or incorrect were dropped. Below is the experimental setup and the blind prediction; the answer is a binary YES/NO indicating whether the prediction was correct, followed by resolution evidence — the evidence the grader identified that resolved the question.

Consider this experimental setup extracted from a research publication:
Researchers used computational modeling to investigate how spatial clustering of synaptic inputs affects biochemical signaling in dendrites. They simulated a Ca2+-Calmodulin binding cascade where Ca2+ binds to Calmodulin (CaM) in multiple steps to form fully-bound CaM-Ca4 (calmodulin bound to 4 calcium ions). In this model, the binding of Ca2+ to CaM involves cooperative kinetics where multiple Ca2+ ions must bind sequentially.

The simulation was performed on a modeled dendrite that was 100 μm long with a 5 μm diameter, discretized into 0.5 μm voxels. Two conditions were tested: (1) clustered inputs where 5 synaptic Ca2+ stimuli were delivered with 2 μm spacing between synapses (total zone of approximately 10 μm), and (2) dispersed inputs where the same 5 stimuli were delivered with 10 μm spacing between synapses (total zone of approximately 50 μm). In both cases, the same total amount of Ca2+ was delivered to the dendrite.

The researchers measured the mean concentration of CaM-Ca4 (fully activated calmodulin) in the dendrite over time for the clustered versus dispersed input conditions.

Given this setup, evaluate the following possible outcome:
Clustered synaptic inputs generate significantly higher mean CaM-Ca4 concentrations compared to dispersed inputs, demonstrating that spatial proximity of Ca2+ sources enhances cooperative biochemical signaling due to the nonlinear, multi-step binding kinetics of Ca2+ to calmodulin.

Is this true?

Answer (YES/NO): YES